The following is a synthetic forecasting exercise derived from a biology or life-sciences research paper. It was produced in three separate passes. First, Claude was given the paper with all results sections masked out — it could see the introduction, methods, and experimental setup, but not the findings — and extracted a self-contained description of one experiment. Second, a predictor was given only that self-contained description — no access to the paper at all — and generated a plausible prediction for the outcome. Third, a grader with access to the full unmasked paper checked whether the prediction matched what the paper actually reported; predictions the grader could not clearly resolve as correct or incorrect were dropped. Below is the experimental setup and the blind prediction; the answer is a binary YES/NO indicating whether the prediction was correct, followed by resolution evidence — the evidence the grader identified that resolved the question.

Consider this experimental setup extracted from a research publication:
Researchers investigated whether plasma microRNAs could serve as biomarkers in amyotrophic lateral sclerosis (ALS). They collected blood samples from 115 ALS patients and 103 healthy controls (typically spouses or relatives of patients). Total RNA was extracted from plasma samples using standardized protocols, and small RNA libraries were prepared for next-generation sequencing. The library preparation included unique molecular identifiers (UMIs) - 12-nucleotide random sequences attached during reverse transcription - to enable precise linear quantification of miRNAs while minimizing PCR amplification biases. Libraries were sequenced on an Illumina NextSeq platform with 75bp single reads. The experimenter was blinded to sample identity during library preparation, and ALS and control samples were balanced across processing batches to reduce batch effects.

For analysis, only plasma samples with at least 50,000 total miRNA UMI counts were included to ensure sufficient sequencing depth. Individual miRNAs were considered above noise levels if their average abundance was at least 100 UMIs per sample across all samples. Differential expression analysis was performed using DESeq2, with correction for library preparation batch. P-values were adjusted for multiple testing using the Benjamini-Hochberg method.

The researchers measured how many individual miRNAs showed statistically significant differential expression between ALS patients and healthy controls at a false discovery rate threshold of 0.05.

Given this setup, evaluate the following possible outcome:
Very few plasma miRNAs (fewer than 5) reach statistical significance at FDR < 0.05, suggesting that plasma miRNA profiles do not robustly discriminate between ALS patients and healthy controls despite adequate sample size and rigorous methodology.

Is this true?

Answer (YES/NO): NO